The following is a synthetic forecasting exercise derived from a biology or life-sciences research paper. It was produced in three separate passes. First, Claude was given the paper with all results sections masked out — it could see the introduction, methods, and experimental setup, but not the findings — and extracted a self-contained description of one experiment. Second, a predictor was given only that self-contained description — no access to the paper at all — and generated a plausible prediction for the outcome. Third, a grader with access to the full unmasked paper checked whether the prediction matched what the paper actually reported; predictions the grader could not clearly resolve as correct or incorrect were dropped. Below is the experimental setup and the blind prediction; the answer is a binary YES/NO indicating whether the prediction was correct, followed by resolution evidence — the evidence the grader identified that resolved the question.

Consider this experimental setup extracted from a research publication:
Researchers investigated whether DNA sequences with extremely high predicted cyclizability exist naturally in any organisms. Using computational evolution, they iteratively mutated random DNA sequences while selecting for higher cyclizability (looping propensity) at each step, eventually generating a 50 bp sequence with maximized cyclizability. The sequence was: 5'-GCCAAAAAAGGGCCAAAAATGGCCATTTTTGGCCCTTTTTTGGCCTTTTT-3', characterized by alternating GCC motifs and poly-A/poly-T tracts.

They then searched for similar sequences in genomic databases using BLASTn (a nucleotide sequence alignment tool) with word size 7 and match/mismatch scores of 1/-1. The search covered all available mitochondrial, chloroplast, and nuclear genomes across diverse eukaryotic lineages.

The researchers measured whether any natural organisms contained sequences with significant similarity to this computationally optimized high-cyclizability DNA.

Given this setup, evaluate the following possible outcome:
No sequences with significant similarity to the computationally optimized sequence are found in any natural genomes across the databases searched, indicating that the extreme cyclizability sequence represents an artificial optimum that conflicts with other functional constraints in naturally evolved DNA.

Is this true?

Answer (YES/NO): NO